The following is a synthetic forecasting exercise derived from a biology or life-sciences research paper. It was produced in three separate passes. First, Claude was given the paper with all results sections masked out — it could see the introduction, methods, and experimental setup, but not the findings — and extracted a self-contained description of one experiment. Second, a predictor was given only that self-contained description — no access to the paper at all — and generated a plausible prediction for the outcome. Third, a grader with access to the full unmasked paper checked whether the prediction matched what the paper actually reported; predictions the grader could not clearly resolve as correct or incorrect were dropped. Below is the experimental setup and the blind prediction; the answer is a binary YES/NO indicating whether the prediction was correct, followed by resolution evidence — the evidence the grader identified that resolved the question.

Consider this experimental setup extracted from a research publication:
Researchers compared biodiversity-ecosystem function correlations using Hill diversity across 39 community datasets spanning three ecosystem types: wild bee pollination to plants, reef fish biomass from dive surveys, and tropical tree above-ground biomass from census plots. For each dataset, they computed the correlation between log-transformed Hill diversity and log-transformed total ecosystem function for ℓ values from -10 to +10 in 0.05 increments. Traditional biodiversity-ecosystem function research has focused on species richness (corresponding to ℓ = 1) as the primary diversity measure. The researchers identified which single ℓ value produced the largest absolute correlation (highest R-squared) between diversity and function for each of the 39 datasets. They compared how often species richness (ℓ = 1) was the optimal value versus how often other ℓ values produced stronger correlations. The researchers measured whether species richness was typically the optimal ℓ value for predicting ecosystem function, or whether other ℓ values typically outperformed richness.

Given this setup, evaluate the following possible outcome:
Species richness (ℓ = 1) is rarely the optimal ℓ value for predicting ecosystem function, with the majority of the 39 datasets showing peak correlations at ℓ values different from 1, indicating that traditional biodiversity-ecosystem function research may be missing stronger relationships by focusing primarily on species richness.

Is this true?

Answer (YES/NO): YES